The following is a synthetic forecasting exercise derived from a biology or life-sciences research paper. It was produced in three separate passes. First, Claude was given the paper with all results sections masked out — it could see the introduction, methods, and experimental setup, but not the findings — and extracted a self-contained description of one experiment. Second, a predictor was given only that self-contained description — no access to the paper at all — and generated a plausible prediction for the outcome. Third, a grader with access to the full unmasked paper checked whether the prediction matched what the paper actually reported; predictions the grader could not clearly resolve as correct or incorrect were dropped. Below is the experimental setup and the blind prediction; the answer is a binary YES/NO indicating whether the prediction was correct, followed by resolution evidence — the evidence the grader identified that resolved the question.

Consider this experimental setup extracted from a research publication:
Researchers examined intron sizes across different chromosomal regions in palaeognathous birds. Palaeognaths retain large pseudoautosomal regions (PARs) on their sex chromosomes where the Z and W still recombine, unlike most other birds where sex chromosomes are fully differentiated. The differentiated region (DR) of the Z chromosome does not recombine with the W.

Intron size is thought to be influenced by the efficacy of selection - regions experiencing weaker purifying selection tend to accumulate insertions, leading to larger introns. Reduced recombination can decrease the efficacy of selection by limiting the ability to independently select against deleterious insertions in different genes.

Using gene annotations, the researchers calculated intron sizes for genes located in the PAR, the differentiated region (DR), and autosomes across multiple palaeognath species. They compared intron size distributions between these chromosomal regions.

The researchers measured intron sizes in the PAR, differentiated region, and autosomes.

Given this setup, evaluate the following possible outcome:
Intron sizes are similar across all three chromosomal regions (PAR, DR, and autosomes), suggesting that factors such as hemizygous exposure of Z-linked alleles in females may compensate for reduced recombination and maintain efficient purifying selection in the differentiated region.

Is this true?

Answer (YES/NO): NO